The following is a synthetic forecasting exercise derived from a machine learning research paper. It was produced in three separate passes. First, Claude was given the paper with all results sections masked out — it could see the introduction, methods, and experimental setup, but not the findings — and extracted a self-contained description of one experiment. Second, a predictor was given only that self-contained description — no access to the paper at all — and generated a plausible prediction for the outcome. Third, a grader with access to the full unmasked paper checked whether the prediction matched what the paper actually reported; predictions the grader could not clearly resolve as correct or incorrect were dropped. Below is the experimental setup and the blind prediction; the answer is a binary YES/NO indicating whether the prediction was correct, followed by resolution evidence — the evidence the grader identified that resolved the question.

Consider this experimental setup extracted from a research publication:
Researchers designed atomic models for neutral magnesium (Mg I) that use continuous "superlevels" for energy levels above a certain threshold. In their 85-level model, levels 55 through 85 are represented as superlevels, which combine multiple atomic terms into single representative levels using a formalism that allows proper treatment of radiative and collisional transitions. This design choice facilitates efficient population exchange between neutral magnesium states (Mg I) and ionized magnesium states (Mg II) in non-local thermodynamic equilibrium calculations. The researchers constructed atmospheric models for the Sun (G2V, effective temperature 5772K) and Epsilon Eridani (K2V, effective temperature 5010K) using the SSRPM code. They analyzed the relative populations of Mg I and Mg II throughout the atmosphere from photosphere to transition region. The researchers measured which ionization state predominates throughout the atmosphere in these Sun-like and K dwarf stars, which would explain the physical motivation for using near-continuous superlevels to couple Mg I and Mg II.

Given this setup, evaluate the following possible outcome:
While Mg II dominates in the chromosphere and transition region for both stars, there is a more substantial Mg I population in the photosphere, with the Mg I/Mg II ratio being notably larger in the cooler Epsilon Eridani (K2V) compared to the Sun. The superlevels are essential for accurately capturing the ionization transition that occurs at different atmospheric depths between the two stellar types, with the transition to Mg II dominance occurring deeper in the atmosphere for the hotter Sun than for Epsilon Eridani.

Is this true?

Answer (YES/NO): NO